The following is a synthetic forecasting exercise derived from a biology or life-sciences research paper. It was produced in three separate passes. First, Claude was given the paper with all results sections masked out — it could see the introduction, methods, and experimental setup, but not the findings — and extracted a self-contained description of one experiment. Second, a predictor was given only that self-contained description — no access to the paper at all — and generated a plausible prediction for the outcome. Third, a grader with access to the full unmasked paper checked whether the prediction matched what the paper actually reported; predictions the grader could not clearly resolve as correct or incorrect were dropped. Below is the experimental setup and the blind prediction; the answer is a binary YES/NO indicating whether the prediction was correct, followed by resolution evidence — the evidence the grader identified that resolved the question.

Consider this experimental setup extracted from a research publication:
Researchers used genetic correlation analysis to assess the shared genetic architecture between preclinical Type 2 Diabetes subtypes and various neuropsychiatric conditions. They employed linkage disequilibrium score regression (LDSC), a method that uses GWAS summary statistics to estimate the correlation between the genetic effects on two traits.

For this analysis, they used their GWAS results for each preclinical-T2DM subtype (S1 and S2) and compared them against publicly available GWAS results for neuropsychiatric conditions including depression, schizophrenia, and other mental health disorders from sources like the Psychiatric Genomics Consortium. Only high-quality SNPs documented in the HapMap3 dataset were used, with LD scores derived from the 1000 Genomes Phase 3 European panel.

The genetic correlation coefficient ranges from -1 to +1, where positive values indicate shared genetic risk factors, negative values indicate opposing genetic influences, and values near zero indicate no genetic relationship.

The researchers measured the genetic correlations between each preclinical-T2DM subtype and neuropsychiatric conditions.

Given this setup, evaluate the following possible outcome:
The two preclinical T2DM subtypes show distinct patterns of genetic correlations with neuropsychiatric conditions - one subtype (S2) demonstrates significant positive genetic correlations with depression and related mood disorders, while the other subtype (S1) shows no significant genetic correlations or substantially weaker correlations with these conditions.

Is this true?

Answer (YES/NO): NO